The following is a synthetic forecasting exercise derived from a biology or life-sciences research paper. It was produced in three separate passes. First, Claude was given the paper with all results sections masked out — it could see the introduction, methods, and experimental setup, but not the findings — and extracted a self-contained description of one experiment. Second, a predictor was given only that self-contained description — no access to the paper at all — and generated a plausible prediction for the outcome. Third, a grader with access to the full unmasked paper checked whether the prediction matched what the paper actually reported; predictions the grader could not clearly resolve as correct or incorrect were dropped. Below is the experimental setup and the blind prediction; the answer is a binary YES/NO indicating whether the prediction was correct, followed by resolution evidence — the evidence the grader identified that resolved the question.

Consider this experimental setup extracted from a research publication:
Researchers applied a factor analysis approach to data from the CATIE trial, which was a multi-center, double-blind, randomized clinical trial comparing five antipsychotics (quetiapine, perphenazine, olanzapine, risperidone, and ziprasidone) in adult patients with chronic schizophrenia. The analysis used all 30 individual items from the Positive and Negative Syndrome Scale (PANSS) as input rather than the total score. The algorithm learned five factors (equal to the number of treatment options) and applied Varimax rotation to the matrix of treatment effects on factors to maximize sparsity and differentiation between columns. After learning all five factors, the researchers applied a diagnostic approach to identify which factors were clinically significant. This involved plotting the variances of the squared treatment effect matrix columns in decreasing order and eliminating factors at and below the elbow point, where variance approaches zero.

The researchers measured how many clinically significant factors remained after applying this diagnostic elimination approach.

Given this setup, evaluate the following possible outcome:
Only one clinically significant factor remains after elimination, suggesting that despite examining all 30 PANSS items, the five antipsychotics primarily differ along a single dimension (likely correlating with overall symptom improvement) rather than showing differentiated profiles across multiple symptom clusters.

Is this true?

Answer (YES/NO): NO